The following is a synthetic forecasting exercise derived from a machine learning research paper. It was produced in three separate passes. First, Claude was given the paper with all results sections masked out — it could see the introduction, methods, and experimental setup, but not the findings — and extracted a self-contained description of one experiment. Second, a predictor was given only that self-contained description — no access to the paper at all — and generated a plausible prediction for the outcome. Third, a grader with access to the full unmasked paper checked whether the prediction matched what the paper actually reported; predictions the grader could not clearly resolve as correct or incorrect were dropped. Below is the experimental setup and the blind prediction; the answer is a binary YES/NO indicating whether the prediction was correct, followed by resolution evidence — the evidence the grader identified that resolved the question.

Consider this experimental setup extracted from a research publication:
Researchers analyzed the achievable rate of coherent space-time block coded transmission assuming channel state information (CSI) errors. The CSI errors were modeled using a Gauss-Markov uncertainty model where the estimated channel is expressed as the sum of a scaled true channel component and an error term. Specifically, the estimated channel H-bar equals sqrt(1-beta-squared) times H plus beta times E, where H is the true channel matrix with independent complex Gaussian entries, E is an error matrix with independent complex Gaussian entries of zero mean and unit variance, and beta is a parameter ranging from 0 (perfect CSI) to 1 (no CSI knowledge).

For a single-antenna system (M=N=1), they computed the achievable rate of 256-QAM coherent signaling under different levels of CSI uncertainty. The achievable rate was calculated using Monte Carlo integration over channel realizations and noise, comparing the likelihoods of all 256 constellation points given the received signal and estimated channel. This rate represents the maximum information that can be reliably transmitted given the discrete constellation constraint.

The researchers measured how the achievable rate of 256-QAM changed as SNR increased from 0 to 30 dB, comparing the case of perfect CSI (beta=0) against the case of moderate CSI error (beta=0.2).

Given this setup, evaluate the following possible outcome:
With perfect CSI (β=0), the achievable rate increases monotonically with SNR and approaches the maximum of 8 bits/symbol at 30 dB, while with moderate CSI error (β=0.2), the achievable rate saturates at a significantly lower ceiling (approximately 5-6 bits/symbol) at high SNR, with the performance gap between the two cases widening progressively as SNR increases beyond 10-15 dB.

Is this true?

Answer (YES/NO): NO